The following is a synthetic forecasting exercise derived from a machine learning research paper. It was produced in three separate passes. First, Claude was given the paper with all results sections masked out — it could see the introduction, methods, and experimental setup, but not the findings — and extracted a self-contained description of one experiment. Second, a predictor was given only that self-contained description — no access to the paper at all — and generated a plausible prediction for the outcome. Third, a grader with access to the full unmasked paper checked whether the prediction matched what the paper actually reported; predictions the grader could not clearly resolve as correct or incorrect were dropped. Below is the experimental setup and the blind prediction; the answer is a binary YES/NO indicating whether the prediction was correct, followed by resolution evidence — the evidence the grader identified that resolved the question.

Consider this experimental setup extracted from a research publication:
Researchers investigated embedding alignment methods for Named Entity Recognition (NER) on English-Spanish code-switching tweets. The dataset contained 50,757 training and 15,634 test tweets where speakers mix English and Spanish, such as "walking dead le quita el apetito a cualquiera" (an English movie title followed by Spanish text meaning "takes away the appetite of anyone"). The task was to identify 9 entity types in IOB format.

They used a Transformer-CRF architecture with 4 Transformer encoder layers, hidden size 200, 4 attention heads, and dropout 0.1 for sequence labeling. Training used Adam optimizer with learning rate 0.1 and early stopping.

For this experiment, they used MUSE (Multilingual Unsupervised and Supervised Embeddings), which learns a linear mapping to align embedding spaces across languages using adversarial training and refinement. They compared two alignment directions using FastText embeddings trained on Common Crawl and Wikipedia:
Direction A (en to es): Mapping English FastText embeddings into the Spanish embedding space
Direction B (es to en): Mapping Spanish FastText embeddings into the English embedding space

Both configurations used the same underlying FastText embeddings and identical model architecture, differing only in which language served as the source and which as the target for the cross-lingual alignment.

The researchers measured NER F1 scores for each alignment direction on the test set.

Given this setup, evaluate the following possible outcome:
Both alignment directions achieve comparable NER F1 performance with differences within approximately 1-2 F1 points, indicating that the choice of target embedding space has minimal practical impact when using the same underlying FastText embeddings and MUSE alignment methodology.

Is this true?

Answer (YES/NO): YES